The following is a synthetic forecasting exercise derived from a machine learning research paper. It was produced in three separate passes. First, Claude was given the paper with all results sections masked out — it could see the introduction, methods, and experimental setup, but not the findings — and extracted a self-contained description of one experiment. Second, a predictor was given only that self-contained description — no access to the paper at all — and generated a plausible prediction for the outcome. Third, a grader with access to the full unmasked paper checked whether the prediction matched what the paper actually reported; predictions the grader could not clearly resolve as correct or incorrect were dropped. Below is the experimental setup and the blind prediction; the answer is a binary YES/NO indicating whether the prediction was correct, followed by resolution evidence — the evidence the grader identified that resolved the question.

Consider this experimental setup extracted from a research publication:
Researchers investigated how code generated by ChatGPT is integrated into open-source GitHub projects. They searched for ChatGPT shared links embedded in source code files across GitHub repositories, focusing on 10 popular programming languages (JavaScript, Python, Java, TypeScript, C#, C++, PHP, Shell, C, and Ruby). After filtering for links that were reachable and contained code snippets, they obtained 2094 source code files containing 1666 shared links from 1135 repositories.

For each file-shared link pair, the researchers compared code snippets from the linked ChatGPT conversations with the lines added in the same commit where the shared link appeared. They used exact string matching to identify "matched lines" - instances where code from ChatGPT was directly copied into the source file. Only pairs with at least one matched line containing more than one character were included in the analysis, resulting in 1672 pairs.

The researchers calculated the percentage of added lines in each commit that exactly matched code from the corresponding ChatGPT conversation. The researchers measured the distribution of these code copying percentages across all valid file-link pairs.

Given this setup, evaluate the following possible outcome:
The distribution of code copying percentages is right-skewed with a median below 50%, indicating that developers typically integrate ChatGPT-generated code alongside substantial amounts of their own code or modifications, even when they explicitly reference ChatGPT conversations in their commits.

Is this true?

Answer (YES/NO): YES